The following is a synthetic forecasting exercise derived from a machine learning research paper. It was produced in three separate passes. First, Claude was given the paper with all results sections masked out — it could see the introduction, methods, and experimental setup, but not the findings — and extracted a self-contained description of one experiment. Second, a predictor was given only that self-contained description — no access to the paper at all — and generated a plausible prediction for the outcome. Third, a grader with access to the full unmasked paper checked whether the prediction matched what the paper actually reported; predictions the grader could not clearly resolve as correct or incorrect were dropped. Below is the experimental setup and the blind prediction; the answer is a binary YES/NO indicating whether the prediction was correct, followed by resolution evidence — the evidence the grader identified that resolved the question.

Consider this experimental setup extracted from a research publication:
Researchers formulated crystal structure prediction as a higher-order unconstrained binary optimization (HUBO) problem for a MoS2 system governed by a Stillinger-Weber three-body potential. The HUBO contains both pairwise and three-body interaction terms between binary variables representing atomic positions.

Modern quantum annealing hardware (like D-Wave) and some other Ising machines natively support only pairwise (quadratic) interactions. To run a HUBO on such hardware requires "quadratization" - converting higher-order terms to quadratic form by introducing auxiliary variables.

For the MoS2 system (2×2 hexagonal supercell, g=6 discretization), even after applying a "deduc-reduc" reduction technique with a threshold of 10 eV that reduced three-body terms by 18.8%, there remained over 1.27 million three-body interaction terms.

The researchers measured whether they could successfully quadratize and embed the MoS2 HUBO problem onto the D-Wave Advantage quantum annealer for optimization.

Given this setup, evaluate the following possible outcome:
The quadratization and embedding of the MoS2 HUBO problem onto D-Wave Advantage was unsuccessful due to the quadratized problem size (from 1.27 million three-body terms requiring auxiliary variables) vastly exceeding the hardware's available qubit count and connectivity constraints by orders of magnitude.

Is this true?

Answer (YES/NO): NO